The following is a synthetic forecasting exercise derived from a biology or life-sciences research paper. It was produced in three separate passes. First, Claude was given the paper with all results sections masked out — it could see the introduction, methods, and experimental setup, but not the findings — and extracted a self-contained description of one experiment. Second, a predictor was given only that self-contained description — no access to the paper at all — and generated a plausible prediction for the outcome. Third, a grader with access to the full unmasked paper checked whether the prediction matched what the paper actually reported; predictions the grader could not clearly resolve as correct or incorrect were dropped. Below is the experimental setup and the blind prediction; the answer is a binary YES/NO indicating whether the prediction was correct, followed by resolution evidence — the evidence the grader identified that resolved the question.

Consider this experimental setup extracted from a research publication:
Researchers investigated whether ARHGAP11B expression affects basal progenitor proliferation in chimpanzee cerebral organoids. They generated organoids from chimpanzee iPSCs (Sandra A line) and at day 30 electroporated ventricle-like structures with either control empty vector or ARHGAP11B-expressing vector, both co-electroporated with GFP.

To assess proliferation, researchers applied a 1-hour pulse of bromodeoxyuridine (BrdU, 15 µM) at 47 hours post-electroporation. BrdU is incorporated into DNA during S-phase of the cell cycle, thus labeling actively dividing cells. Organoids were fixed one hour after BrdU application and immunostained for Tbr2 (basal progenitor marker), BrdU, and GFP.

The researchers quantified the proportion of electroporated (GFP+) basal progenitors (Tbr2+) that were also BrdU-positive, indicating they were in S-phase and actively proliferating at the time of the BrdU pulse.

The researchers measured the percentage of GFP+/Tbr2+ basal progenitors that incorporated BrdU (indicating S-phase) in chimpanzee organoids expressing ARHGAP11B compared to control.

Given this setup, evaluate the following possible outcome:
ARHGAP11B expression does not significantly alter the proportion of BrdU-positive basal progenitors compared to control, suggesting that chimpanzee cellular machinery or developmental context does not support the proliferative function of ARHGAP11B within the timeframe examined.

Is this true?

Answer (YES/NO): YES